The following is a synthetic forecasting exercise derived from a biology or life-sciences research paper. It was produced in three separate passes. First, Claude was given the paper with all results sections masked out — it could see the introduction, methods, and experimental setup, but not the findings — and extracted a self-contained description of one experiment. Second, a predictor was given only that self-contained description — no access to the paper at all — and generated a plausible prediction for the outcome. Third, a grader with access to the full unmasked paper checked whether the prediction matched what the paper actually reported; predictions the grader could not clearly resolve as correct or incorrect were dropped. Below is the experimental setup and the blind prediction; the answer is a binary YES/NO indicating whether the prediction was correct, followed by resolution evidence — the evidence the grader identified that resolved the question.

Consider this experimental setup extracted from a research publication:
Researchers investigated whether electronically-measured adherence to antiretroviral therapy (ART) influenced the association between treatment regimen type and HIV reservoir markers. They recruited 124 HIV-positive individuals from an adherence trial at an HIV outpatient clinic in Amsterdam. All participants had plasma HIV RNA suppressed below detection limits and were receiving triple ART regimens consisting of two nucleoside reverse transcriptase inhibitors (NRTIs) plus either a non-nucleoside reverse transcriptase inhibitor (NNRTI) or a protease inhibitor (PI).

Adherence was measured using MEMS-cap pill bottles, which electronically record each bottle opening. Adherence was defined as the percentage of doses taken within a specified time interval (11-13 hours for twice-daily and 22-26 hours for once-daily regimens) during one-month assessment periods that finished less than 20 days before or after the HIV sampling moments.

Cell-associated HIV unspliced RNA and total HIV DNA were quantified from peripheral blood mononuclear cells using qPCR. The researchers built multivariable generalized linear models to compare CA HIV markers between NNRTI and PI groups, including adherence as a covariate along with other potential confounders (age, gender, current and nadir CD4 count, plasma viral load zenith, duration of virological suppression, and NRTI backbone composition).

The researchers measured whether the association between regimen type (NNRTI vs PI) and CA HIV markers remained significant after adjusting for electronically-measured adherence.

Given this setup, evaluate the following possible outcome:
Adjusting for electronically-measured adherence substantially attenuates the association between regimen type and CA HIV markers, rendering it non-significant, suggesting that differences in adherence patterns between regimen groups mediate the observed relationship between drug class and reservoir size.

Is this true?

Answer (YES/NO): NO